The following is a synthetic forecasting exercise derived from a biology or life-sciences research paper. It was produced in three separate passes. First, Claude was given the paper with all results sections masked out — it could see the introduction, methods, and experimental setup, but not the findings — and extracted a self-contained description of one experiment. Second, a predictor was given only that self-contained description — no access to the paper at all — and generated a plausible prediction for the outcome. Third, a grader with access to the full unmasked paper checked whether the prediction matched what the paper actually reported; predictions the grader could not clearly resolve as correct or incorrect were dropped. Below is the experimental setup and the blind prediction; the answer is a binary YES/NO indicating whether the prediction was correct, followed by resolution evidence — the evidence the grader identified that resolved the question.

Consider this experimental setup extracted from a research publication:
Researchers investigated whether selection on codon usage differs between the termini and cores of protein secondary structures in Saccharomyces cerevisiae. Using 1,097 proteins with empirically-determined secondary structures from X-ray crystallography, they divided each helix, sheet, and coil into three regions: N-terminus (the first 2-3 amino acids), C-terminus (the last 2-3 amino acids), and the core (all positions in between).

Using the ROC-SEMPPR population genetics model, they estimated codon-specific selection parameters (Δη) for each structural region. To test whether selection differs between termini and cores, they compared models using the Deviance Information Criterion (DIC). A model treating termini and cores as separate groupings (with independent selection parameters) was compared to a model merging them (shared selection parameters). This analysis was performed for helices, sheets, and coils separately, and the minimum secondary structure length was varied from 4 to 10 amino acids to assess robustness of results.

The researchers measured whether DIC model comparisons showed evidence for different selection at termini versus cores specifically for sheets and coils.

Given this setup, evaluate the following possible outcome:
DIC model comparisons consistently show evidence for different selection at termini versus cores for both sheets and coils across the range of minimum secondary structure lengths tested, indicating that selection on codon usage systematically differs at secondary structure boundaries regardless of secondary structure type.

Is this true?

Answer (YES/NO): NO